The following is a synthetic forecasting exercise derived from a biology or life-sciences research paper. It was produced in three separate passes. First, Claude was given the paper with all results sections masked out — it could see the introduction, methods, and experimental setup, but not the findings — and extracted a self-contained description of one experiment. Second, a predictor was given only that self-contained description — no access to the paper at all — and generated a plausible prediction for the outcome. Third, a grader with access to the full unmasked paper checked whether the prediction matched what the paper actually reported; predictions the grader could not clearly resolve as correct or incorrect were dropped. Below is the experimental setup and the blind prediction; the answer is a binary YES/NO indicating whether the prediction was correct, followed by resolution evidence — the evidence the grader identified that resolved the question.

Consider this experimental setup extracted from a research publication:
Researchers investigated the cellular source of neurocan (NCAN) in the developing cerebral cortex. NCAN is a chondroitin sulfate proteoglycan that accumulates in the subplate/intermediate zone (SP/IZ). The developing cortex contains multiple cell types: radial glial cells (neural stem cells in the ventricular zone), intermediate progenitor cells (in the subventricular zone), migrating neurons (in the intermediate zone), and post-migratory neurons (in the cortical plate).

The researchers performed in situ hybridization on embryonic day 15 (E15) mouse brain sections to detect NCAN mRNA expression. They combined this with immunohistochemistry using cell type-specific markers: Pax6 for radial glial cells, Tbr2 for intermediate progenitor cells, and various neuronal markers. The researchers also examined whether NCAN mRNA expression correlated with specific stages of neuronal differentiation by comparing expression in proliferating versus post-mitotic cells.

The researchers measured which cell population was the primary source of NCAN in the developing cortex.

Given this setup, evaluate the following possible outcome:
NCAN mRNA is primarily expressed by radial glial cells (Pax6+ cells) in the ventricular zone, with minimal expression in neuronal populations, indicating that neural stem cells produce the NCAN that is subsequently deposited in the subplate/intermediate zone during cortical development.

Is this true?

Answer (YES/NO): NO